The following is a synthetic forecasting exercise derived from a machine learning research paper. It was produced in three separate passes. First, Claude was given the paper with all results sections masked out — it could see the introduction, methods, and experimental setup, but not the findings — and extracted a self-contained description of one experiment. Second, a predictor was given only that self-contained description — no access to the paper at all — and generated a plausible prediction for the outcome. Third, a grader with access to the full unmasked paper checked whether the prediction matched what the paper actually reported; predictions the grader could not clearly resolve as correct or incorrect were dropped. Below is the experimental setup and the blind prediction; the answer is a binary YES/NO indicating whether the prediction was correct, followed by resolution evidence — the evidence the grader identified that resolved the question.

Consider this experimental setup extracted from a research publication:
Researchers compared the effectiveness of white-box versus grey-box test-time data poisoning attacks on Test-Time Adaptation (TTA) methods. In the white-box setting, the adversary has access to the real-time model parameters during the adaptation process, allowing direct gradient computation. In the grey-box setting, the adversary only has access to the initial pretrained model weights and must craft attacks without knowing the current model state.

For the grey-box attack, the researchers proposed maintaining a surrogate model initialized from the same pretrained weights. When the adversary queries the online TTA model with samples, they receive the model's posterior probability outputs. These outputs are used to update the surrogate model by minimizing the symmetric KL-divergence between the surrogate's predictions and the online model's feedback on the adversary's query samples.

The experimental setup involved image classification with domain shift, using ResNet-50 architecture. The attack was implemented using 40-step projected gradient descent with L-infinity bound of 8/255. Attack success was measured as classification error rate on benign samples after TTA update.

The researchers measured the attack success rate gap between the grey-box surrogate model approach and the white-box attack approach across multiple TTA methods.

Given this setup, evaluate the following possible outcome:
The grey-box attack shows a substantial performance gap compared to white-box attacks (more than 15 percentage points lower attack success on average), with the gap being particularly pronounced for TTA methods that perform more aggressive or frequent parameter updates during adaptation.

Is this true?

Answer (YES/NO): NO